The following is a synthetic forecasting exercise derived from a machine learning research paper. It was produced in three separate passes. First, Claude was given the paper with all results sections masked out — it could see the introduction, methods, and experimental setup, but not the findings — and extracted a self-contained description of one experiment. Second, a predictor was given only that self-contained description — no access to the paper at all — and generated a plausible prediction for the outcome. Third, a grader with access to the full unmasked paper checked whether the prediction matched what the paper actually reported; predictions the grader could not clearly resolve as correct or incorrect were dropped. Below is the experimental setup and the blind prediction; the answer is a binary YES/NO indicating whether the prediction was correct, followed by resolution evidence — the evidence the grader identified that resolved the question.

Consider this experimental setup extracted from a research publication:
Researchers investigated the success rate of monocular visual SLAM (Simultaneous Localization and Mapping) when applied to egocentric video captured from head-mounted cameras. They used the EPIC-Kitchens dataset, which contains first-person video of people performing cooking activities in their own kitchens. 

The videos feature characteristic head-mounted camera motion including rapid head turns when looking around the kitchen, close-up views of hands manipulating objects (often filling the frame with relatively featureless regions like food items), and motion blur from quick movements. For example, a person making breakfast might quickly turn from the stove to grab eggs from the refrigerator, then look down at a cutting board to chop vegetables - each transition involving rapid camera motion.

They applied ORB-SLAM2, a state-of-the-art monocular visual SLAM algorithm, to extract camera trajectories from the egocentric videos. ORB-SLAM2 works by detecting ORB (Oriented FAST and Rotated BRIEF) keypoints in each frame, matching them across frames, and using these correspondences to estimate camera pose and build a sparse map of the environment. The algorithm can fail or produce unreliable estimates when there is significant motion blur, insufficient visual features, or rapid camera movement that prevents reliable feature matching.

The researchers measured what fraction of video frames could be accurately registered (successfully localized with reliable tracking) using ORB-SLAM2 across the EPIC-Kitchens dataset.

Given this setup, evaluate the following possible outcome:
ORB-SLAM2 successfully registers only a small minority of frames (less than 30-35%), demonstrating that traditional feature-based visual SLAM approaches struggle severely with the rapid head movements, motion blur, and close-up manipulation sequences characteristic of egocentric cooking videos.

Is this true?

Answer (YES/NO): NO